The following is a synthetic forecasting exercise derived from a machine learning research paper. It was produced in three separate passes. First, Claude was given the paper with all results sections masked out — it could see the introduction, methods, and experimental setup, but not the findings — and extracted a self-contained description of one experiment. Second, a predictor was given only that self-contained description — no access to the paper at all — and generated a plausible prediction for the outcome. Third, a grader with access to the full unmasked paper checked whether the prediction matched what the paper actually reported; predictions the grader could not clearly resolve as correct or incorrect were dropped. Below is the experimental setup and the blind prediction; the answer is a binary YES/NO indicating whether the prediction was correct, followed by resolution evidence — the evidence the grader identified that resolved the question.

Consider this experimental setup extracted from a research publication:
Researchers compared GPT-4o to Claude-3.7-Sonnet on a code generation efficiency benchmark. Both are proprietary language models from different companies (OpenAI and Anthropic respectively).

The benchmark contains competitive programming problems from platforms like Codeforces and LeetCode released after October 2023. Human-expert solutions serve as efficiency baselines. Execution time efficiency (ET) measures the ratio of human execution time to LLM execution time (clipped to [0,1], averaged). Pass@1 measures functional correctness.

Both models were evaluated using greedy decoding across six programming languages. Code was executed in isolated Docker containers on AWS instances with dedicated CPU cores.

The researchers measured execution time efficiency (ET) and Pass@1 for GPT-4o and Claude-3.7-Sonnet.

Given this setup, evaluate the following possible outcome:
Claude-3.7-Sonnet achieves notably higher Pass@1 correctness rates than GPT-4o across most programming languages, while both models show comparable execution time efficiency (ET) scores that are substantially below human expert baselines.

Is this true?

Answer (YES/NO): NO